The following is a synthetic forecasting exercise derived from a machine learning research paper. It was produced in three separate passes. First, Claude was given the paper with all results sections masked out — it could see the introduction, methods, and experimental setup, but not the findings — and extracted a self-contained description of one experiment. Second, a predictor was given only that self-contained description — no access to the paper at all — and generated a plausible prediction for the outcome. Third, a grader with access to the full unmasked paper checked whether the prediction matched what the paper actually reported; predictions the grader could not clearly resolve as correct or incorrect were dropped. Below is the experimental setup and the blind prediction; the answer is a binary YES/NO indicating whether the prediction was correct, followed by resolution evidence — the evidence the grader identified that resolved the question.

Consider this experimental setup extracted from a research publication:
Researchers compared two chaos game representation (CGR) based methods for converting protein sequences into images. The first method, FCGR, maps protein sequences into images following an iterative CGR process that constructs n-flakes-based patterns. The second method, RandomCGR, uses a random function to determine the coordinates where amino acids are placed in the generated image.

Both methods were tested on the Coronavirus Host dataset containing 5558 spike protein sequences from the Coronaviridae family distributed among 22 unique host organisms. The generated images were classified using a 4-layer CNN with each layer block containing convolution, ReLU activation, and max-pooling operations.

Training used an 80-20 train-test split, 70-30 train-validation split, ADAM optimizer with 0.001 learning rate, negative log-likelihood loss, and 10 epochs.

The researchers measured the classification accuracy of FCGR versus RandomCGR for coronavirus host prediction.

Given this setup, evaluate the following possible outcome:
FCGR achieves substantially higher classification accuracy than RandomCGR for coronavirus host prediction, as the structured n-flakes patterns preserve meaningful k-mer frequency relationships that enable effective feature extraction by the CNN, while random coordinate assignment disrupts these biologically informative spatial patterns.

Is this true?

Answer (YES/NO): YES